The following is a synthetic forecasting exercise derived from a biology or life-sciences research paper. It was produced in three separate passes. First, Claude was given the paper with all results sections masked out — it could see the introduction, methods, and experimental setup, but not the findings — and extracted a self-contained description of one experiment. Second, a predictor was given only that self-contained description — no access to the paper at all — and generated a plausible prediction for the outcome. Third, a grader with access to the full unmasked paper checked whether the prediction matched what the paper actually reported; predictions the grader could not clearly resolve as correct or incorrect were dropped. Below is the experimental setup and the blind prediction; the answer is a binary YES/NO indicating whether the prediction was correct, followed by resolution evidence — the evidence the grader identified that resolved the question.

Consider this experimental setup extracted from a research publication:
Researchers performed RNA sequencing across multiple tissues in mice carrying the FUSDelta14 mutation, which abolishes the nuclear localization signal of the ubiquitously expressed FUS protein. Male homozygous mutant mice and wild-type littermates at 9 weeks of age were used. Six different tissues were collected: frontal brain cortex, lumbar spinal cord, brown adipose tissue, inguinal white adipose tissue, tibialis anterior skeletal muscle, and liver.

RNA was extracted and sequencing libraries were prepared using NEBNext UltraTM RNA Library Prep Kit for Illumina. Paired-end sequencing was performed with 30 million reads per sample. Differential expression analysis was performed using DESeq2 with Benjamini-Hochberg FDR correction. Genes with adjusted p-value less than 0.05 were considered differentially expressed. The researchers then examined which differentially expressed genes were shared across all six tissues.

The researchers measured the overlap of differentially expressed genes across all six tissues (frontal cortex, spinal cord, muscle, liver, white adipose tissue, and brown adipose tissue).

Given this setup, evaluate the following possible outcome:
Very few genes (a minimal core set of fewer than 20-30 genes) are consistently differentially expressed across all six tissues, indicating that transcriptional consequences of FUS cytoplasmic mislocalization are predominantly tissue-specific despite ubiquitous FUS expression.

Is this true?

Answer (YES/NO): YES